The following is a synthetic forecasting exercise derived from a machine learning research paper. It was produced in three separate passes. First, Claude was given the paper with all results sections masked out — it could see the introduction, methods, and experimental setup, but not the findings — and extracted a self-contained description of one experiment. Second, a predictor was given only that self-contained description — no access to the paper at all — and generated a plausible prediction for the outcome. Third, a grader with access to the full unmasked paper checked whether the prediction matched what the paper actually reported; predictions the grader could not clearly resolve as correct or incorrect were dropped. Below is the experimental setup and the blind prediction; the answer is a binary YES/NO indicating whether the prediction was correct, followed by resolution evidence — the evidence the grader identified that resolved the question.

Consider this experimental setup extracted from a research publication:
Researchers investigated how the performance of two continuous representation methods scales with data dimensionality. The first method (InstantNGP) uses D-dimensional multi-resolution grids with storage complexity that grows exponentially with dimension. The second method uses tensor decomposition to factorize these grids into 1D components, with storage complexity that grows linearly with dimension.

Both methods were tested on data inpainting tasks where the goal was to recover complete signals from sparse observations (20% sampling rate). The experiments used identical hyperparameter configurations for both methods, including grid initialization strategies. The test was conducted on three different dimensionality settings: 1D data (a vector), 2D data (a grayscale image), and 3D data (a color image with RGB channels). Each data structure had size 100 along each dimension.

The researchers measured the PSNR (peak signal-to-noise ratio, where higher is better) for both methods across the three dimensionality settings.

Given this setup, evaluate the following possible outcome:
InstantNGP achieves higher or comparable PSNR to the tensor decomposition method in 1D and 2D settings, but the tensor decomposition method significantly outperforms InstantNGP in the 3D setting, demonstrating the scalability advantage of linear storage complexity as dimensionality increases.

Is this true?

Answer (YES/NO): NO